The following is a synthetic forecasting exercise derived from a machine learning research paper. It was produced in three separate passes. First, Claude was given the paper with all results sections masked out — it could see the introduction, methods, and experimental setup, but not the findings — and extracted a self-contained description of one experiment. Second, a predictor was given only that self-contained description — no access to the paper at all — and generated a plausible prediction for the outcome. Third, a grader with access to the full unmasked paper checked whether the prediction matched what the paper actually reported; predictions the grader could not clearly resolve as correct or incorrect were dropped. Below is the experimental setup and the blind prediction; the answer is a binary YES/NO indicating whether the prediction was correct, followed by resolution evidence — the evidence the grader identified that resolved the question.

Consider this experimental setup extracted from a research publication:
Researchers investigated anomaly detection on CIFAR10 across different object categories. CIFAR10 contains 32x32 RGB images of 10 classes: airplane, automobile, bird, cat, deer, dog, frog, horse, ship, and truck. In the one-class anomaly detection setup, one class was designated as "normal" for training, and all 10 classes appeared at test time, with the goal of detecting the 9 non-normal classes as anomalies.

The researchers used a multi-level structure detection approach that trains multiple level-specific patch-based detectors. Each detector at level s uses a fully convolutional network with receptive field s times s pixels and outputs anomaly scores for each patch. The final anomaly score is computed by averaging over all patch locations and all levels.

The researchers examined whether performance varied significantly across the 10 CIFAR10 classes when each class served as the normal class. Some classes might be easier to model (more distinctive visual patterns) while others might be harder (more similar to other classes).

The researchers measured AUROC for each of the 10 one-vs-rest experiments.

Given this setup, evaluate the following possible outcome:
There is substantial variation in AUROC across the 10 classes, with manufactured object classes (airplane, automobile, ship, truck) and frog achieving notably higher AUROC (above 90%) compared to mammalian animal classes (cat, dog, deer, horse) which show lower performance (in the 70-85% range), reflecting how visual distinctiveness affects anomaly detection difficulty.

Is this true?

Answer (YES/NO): NO